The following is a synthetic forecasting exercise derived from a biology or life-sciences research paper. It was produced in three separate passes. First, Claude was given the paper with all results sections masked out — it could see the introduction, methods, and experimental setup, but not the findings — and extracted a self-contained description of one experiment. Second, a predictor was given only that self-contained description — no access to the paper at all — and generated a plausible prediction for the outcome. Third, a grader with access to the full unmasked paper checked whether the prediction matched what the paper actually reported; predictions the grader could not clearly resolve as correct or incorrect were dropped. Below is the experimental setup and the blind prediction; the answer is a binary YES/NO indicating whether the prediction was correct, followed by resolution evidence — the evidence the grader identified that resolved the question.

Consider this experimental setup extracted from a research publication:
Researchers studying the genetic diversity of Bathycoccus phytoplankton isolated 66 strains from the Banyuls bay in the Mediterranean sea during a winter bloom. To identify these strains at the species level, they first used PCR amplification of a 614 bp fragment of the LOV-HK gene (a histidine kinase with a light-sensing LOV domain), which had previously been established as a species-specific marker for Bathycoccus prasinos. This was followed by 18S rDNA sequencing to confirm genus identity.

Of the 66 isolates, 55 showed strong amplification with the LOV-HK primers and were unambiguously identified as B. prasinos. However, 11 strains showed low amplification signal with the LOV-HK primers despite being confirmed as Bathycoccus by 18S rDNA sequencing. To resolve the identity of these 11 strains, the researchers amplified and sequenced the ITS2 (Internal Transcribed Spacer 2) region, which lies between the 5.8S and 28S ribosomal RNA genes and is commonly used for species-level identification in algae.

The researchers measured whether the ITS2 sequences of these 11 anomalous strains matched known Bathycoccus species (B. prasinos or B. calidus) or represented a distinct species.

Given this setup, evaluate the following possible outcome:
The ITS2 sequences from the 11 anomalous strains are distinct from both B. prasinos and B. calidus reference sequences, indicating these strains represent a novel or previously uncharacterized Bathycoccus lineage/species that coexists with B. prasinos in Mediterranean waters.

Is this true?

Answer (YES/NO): YES